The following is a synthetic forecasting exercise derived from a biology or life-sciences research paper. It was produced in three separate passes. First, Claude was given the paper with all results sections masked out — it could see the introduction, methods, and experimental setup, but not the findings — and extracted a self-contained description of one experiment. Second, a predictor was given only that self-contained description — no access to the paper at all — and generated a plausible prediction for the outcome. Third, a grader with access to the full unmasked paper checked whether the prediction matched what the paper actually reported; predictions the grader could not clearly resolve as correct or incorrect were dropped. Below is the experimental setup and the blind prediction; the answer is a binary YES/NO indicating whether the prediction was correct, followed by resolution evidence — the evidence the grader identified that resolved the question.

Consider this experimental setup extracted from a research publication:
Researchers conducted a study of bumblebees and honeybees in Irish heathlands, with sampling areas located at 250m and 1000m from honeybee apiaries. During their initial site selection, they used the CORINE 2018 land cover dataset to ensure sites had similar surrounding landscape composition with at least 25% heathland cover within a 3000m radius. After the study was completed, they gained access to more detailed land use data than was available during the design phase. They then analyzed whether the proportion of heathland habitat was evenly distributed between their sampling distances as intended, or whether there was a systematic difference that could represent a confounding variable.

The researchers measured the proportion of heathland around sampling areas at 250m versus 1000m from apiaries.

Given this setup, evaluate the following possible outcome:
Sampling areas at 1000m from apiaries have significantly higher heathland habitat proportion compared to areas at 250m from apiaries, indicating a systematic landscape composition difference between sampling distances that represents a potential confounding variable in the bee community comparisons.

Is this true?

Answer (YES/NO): YES